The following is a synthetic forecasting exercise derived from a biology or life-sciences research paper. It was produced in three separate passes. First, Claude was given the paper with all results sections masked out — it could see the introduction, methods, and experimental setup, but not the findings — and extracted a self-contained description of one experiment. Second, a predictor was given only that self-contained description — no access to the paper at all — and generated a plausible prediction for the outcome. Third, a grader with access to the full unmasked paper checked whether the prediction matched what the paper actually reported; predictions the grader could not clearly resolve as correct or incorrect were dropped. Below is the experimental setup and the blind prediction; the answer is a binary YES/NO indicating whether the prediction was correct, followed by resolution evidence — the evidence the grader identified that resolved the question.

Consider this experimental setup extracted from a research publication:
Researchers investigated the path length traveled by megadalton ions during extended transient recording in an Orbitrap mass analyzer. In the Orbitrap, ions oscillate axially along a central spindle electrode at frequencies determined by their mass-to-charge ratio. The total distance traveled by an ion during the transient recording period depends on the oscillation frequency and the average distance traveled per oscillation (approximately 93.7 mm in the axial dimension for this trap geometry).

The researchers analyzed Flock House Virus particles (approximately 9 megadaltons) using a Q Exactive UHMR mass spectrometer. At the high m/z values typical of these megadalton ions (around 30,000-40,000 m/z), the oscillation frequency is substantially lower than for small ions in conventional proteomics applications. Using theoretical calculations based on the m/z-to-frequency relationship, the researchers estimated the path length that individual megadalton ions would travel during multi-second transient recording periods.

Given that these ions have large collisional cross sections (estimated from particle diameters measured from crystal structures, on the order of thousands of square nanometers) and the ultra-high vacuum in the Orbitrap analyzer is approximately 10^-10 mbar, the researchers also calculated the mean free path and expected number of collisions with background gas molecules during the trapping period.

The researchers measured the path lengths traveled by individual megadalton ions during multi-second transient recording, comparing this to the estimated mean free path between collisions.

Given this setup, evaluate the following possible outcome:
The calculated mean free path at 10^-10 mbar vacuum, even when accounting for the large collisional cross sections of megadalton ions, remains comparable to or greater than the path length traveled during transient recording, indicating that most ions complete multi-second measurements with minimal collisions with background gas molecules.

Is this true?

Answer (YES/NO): NO